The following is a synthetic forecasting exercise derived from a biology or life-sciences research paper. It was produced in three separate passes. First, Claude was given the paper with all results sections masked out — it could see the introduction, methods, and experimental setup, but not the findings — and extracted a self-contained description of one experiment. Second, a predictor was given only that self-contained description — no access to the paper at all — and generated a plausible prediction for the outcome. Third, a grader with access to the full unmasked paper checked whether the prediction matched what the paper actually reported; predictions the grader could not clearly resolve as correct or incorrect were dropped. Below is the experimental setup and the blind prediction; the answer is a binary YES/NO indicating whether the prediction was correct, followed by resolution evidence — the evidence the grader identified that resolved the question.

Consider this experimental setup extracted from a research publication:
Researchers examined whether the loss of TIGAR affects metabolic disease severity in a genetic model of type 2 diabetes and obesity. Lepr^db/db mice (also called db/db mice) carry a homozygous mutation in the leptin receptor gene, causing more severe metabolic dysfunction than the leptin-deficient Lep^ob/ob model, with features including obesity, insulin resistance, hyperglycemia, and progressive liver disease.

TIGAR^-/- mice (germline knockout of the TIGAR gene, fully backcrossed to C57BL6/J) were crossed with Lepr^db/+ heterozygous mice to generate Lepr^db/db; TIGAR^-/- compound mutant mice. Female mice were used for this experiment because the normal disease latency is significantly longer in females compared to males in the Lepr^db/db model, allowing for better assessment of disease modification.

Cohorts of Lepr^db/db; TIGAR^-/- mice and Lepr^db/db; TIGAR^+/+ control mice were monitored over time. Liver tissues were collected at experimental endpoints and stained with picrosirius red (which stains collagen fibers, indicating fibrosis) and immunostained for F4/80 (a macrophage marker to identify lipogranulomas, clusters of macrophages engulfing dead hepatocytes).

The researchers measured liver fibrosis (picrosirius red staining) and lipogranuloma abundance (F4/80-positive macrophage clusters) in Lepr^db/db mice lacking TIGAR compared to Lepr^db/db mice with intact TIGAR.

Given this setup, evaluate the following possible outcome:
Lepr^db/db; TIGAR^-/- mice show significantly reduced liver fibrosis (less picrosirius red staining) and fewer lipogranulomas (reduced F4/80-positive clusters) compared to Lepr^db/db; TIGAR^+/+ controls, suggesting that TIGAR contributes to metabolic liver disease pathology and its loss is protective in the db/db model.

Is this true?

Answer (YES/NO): NO